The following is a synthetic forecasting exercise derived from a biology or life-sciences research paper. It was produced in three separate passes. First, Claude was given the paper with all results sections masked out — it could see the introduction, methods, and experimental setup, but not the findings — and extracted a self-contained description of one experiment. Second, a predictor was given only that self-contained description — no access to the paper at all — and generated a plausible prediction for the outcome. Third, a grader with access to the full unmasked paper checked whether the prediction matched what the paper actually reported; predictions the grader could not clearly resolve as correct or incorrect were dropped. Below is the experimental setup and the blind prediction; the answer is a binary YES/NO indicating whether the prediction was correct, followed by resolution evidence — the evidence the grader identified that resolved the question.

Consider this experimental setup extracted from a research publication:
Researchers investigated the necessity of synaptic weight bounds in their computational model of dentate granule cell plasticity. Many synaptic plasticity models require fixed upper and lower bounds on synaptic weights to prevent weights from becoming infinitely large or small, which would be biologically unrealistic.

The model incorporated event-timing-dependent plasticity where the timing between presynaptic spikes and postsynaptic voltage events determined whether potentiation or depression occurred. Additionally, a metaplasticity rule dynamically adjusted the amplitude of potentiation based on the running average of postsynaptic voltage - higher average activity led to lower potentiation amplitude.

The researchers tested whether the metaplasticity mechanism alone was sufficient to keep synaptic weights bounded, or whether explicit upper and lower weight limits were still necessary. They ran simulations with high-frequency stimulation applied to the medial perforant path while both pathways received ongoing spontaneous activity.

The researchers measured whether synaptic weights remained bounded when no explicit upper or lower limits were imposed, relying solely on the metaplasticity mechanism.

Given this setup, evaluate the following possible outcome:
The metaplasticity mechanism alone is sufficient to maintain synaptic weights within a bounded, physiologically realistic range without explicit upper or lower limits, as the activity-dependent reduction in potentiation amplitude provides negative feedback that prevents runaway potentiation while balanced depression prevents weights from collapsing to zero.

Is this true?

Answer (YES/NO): YES